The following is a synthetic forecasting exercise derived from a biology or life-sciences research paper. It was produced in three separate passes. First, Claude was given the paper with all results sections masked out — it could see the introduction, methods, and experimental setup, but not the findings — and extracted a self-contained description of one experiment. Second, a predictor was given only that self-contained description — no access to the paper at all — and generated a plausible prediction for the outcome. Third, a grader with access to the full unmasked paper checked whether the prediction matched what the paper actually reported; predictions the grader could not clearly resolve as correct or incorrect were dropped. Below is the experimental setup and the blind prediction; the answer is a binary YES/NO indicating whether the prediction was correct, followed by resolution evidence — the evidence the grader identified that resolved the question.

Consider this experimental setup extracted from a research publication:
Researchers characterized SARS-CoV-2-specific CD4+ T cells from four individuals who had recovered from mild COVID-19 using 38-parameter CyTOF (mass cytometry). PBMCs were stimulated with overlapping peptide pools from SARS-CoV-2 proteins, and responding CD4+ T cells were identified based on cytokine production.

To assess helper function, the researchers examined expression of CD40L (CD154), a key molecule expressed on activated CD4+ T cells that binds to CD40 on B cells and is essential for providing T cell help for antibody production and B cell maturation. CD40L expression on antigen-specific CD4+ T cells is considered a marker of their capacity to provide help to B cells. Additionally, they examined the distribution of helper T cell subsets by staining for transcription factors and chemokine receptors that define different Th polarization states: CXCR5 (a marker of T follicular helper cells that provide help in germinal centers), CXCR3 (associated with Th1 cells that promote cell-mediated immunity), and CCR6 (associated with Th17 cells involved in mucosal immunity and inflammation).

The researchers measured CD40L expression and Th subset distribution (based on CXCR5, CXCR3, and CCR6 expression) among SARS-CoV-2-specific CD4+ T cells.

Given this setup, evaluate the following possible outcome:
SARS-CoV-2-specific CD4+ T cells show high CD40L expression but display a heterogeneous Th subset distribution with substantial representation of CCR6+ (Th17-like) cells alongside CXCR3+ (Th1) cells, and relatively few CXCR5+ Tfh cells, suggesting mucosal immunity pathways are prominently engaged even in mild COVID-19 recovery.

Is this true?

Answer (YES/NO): NO